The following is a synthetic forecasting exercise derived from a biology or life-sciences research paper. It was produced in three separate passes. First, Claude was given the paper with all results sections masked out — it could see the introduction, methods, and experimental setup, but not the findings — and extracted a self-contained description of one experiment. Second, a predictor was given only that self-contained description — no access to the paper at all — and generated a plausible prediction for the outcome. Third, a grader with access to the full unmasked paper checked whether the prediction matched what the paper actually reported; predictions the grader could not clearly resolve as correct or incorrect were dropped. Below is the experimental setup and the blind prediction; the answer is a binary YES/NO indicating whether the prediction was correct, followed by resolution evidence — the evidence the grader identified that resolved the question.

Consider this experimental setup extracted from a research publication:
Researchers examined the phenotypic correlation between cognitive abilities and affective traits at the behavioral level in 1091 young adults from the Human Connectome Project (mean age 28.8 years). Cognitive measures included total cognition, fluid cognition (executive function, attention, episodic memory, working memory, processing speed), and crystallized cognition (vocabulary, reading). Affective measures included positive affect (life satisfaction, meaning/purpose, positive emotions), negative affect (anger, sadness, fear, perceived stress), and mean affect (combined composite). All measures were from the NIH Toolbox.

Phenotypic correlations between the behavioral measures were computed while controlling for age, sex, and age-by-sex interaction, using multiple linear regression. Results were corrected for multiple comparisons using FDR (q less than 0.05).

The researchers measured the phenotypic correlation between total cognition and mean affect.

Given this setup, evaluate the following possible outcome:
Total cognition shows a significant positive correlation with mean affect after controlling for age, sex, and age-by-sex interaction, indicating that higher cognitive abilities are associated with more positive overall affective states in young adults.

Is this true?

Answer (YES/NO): YES